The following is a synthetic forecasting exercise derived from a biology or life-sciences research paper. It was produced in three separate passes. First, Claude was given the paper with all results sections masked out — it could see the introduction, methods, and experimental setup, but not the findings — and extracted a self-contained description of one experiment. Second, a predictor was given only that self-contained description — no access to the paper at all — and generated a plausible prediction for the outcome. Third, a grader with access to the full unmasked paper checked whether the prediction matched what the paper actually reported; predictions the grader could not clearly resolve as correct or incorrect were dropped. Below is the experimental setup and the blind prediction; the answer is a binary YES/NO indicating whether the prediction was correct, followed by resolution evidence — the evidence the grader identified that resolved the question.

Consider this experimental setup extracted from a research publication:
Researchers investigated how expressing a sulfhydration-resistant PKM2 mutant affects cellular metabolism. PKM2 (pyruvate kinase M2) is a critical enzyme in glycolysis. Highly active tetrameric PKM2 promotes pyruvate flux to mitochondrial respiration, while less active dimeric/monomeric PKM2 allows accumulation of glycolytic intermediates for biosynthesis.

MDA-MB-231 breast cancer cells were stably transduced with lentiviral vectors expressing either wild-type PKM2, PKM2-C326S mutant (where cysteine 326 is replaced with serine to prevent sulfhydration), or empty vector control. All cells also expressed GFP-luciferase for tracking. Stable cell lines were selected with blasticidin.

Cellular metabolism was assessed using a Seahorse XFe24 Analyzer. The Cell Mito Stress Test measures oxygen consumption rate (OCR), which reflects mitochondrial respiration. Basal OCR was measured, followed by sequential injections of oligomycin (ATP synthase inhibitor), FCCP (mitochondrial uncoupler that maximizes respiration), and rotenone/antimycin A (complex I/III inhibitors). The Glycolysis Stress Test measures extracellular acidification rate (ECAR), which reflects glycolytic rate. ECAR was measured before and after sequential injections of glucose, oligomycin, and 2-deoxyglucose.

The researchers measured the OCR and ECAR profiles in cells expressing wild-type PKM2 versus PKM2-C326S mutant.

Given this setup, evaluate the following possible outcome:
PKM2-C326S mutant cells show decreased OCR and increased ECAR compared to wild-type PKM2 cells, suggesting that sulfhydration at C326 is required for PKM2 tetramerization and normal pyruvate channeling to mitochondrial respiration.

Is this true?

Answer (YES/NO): NO